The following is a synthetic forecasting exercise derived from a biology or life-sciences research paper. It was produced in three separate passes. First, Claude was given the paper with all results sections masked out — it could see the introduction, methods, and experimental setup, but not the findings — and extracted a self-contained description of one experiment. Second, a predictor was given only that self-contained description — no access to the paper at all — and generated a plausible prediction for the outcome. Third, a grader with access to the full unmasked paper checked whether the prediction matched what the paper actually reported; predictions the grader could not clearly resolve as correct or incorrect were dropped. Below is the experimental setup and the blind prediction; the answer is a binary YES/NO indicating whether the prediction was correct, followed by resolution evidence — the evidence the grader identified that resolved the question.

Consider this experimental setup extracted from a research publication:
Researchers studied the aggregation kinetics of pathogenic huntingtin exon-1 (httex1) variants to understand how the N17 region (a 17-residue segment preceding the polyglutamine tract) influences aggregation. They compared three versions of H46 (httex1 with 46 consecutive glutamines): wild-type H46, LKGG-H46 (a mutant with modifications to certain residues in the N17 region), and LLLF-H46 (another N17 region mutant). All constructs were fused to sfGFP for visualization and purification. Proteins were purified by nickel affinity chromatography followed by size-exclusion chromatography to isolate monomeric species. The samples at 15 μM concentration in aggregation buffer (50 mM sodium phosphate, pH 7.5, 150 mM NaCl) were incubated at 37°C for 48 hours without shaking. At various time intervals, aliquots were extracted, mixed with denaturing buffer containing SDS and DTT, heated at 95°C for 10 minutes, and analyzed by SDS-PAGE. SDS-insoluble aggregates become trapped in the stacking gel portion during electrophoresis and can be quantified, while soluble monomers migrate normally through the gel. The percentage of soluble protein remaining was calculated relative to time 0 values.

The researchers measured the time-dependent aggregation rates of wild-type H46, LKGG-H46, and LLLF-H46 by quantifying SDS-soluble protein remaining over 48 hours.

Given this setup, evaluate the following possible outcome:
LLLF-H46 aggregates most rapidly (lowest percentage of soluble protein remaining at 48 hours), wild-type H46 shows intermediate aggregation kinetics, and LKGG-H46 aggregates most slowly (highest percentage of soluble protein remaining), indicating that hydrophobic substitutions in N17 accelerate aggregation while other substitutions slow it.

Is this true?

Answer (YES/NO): YES